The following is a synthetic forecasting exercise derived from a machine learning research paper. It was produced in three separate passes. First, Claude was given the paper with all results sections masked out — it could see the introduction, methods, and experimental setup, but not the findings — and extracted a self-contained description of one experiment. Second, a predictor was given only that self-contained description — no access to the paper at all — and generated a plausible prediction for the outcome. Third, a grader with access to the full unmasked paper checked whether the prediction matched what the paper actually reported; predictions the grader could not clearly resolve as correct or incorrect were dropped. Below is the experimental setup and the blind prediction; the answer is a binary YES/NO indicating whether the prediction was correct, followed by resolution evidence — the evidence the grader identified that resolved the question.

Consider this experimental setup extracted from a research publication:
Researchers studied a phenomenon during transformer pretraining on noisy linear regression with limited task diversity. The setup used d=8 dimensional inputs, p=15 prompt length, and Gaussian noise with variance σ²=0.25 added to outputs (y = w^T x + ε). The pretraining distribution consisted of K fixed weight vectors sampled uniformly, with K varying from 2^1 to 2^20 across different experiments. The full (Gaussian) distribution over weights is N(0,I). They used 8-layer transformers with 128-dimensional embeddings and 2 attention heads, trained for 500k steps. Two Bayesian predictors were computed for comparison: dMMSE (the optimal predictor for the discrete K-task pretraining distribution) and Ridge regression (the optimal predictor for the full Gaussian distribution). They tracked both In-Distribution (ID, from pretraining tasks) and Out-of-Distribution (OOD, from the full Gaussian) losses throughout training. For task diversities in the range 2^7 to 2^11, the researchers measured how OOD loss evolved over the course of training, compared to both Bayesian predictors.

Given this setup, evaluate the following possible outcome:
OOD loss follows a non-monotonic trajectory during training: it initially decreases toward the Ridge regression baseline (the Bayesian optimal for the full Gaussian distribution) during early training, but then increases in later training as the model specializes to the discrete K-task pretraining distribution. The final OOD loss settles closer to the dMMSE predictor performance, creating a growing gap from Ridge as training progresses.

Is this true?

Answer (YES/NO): NO